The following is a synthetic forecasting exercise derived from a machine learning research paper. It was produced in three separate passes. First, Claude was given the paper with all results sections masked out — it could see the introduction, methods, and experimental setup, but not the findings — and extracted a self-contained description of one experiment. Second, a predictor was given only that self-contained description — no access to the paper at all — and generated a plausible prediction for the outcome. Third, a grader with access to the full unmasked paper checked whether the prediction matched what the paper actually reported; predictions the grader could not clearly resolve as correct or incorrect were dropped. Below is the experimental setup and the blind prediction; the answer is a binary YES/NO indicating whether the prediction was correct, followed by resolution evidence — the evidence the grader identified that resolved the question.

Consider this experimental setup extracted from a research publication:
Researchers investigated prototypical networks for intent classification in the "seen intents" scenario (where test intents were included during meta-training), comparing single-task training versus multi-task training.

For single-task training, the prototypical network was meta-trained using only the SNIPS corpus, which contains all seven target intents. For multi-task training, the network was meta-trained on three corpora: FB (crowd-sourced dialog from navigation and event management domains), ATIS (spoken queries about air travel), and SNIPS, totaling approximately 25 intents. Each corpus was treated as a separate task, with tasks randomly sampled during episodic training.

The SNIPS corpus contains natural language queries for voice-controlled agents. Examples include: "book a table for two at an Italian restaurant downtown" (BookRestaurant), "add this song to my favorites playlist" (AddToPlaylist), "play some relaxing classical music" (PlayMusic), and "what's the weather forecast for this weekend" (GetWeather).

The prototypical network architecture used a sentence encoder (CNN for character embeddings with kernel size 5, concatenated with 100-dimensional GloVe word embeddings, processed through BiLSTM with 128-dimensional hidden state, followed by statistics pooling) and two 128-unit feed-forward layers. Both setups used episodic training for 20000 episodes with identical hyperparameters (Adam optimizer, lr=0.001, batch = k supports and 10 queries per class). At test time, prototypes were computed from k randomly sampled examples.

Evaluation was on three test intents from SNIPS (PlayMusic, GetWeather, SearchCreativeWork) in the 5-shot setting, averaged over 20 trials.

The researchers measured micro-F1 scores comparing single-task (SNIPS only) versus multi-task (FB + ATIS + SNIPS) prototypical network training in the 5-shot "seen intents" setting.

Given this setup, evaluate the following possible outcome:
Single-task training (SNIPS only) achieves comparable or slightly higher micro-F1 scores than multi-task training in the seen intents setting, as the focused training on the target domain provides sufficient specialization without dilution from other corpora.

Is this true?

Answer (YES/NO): NO